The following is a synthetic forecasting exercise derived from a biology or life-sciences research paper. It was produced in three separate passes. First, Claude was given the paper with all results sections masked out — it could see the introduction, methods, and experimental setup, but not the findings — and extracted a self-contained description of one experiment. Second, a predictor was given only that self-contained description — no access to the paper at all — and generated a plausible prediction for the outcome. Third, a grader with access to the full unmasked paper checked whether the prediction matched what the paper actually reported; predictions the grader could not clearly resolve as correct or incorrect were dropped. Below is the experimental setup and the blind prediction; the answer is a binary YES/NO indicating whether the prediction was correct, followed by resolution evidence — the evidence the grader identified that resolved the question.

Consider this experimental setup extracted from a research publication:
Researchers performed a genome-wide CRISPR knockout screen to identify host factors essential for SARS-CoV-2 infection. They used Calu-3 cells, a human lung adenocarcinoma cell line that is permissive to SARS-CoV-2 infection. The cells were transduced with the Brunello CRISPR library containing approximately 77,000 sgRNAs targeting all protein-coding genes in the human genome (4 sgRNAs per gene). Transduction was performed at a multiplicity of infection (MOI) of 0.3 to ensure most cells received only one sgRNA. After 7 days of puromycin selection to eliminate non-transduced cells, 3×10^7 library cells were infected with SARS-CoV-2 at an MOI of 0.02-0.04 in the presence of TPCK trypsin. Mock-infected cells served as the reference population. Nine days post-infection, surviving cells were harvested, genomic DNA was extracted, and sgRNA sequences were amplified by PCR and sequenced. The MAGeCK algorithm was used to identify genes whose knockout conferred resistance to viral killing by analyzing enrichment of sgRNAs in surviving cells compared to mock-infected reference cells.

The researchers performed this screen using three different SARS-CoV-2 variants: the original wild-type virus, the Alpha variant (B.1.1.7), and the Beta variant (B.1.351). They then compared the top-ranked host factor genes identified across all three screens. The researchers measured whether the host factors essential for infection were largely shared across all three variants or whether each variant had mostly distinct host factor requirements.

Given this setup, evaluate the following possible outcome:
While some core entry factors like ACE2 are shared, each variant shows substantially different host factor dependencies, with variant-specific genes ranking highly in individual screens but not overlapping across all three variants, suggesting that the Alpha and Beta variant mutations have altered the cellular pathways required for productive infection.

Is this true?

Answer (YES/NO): YES